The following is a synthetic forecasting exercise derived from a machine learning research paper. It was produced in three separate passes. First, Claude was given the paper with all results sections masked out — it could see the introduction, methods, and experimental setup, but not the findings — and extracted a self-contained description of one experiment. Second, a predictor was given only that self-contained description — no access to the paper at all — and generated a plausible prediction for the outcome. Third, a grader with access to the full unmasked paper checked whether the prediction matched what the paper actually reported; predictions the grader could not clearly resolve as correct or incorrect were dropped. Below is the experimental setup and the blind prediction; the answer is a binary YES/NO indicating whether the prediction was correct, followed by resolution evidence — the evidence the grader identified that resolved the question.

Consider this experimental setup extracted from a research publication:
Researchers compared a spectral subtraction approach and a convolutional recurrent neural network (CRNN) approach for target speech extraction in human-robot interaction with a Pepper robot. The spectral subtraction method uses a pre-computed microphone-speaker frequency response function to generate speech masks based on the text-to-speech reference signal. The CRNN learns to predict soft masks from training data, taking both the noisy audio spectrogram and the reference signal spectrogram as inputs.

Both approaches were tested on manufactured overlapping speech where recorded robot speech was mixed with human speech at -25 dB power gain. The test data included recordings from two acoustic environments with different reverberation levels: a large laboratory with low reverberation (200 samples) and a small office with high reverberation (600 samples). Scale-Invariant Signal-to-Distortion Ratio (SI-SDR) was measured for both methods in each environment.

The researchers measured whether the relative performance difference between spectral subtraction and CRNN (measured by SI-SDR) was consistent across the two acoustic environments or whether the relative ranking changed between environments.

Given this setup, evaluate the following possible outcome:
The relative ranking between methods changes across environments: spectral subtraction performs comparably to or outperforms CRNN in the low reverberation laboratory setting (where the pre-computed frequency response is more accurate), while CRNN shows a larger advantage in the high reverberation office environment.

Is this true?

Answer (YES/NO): NO